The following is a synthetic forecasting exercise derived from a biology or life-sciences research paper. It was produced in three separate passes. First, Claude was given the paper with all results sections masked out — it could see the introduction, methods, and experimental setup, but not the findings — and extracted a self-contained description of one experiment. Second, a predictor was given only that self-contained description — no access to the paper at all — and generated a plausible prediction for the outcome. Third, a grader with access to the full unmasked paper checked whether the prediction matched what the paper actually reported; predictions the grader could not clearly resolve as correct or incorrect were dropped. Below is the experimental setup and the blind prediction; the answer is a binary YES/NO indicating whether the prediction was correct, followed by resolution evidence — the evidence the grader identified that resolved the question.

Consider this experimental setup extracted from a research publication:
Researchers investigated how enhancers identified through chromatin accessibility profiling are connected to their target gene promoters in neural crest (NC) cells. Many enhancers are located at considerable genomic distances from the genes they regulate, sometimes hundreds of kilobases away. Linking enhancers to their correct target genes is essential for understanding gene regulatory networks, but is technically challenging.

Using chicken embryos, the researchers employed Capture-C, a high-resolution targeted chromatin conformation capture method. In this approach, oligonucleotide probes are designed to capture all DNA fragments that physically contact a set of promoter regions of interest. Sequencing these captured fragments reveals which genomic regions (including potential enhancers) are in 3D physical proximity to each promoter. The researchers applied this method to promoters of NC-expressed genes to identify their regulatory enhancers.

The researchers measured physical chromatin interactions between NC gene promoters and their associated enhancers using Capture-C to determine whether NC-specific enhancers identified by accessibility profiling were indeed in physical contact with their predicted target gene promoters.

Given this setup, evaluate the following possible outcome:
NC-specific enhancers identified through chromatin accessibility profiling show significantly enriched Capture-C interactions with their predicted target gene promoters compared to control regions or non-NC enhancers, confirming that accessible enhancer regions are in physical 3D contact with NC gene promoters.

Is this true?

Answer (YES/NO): YES